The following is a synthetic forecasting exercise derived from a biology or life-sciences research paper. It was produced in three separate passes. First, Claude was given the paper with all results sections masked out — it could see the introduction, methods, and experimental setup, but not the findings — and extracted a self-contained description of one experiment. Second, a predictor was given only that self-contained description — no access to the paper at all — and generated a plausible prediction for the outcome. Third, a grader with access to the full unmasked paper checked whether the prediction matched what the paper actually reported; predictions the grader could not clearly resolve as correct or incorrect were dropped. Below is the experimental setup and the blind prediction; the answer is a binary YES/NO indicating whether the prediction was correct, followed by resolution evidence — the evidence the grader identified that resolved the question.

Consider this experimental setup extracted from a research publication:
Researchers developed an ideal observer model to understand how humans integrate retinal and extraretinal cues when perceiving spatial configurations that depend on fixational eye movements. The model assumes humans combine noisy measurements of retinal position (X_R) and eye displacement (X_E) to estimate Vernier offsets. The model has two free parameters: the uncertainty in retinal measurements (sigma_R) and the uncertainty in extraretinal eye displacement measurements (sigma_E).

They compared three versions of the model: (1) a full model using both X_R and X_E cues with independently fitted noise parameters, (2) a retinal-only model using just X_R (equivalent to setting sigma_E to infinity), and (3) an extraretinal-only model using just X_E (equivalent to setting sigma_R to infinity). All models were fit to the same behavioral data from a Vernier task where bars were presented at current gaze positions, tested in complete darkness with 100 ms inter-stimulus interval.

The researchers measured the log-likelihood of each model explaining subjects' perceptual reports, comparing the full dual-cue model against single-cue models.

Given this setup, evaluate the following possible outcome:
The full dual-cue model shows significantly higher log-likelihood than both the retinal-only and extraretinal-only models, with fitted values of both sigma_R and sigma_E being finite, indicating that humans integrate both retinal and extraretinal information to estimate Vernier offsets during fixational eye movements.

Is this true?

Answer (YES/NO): YES